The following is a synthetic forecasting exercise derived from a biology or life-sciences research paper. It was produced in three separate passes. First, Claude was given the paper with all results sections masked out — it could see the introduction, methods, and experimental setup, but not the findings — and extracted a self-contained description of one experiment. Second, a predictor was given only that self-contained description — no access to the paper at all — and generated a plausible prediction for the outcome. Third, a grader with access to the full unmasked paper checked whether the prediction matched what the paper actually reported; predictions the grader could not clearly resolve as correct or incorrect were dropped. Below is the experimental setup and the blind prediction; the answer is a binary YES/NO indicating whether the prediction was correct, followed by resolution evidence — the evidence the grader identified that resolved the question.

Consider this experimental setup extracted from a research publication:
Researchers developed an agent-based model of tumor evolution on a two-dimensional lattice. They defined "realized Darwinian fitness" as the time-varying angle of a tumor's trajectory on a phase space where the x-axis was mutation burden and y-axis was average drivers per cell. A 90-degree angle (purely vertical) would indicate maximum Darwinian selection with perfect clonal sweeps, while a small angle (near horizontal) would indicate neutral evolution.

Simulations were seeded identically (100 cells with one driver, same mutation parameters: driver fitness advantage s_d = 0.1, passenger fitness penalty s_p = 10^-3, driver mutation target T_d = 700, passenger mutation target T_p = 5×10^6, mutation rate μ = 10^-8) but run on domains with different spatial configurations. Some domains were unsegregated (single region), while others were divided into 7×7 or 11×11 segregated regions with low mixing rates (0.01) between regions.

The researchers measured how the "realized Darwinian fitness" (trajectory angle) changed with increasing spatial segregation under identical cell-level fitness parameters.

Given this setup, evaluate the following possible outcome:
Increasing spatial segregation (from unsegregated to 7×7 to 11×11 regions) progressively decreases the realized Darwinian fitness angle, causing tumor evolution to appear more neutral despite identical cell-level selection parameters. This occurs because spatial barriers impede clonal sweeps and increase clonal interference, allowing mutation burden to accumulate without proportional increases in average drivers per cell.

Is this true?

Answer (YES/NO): NO